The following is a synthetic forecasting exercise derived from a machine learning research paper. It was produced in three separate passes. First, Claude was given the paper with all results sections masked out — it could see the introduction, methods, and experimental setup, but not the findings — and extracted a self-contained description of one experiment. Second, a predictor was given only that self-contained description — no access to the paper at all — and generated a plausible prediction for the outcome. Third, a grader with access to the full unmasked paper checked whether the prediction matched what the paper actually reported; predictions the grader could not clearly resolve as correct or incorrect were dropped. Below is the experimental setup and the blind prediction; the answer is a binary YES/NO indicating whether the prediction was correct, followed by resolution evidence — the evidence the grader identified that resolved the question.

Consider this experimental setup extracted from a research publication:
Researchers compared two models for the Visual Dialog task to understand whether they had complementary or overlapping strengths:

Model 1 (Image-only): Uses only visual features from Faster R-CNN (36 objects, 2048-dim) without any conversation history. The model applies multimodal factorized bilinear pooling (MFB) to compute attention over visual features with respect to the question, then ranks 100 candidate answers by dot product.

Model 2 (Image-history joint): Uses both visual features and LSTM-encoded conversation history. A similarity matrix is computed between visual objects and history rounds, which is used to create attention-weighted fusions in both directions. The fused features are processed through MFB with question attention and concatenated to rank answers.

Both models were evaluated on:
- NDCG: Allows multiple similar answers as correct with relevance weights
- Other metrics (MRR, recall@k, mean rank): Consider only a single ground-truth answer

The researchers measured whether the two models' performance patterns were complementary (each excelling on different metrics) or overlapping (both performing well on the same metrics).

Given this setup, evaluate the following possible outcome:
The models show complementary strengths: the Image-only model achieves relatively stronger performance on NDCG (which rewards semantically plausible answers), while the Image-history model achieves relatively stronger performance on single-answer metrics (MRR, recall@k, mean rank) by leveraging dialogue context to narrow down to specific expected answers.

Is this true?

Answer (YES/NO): YES